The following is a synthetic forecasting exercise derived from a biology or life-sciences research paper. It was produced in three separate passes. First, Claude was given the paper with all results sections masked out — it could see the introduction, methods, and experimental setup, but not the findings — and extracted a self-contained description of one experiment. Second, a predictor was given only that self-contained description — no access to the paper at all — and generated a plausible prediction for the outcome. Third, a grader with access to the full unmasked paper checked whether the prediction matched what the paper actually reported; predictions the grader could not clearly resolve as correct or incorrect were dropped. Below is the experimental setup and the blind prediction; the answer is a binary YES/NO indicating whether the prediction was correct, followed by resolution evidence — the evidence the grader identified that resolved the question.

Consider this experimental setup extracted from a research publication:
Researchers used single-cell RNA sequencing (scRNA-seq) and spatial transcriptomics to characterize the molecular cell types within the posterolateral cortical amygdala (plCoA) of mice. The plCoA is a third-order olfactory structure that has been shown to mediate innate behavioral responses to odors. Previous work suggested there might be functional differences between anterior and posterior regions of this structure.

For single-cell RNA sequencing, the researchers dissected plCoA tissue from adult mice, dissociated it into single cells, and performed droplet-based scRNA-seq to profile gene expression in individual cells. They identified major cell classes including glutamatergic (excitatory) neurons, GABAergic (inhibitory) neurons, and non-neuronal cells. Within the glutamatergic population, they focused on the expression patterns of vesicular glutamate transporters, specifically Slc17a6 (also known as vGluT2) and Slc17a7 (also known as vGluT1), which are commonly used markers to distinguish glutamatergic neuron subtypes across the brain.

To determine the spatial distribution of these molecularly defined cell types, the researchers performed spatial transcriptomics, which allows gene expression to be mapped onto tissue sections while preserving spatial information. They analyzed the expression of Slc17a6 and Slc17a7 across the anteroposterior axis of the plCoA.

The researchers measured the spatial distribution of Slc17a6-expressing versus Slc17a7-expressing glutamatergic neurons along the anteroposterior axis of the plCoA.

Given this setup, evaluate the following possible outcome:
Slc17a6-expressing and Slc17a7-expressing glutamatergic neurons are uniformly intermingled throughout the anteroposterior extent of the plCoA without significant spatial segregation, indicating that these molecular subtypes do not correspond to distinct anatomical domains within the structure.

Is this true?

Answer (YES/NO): NO